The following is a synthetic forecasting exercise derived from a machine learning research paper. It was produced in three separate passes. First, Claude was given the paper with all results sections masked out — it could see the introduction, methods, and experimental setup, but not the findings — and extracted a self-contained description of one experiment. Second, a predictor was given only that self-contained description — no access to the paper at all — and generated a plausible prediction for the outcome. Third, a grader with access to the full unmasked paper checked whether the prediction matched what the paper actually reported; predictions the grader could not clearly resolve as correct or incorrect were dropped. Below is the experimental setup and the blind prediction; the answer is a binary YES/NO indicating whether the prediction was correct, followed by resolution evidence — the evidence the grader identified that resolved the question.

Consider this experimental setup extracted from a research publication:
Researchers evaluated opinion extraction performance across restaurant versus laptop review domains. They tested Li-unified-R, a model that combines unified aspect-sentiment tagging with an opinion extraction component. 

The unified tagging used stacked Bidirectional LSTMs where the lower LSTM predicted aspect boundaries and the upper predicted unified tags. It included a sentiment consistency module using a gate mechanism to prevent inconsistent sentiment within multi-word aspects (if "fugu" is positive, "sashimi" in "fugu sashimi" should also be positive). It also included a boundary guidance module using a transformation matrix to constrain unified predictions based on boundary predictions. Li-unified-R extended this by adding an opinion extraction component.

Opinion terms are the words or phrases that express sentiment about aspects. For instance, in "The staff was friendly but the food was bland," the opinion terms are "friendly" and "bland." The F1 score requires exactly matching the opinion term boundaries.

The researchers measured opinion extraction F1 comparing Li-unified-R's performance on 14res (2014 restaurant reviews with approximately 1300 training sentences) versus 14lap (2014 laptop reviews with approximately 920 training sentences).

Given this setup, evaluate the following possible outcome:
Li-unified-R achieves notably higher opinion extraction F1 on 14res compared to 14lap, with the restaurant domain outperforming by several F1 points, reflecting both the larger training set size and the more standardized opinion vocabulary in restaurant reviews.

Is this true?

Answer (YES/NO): YES